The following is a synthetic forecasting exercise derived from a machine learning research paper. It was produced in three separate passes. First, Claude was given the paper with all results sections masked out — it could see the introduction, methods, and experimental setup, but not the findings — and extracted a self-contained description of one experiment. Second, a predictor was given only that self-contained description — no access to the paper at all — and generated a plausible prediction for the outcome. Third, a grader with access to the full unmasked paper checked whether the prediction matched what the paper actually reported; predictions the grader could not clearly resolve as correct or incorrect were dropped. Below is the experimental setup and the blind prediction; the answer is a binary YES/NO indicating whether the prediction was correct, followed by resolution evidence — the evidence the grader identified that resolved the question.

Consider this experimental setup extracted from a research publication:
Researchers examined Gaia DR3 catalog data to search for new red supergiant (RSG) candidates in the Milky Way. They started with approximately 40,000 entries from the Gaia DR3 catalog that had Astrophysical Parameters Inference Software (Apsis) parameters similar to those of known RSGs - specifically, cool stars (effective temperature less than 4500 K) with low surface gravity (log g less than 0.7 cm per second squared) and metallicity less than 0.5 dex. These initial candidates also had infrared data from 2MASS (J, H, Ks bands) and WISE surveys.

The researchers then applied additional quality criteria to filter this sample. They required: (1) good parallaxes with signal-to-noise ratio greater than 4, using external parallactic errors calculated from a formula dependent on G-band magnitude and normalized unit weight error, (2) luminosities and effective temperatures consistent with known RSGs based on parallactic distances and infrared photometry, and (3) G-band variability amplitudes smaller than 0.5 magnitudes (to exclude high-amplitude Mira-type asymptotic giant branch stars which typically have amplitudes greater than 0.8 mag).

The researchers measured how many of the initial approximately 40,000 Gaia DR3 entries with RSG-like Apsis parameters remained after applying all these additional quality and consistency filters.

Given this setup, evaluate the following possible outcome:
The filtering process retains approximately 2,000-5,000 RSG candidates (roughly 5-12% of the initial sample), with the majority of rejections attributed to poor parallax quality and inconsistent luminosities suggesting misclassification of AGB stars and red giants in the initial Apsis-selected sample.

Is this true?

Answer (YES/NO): NO